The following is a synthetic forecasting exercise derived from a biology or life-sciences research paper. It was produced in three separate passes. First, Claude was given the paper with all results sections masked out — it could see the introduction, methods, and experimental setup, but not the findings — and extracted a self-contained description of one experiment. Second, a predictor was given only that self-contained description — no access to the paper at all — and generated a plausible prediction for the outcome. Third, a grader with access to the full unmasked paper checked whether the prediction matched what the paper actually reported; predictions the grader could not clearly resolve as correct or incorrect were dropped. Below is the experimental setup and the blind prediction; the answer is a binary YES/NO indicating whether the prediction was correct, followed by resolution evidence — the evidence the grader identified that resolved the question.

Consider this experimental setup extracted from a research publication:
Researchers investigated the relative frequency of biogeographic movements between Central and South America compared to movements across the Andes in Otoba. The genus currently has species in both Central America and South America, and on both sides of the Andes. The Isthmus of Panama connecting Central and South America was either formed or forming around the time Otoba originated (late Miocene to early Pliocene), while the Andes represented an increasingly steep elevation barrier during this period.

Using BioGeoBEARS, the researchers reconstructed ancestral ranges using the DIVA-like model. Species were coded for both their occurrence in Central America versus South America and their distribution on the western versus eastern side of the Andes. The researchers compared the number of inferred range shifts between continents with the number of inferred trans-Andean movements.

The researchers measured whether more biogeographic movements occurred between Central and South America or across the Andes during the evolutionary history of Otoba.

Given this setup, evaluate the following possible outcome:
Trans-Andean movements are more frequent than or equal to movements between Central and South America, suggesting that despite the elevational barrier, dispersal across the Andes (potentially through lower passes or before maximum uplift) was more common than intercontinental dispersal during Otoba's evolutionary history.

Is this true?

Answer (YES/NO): NO